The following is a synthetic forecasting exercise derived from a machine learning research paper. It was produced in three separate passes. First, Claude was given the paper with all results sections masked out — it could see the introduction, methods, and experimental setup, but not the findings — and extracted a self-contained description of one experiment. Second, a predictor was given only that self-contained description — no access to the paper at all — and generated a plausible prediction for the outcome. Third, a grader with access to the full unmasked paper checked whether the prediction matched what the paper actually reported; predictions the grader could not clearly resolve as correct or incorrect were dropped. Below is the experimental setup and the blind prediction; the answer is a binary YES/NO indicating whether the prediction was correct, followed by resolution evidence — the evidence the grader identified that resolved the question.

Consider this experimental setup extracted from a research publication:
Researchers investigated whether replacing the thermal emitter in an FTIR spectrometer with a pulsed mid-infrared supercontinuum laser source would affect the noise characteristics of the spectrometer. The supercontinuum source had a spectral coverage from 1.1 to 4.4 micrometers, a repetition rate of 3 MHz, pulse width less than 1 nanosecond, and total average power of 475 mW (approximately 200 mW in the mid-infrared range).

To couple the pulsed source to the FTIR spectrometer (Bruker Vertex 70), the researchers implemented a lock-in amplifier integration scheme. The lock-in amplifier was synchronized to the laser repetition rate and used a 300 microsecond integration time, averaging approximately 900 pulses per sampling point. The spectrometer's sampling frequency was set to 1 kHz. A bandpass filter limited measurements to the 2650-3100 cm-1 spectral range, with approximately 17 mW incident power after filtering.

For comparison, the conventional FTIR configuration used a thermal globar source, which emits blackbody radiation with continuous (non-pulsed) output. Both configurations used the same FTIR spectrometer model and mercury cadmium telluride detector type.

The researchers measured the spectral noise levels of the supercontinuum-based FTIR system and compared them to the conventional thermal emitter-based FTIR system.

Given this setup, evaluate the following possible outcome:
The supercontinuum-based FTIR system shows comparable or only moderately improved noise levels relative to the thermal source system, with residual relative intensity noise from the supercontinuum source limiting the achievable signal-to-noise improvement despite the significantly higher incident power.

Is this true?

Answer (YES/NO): YES